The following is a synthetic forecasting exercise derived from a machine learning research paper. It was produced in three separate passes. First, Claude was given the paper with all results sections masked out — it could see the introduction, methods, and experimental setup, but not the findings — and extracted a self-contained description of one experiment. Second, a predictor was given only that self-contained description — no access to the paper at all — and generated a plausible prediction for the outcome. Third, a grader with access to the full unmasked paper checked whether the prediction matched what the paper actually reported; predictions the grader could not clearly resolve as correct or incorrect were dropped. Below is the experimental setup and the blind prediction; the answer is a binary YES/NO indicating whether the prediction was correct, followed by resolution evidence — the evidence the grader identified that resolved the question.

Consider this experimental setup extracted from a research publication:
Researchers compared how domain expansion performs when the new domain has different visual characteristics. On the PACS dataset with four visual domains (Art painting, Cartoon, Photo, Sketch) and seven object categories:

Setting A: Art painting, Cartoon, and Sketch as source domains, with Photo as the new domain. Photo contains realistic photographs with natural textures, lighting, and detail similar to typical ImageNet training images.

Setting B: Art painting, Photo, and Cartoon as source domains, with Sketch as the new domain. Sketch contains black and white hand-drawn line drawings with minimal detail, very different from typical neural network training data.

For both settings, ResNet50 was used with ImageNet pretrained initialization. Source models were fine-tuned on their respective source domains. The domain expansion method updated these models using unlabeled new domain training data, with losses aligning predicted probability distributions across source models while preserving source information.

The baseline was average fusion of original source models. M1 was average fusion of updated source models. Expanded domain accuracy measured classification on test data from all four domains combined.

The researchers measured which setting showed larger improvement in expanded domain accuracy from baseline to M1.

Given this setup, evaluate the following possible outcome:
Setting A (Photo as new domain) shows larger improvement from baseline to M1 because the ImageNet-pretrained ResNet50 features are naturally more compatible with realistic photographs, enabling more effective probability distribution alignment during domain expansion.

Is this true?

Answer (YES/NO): NO